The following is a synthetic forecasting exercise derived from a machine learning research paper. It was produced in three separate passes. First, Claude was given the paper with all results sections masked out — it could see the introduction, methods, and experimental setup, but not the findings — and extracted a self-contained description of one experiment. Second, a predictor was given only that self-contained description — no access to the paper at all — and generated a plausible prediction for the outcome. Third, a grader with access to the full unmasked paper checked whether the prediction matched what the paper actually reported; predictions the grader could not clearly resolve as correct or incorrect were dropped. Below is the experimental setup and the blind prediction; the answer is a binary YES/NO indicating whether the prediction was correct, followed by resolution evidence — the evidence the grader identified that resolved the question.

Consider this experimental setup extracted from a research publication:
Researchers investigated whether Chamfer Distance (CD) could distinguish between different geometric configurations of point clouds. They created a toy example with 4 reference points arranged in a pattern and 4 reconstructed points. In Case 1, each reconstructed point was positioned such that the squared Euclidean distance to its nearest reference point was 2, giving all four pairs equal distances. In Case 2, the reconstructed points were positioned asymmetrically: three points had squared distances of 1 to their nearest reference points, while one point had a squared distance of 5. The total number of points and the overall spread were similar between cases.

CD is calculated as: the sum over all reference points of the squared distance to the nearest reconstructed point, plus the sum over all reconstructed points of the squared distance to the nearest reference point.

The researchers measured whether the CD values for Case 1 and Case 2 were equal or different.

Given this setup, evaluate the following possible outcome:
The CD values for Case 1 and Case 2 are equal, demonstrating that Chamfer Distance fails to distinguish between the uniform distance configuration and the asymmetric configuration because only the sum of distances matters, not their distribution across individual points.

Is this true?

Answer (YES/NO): YES